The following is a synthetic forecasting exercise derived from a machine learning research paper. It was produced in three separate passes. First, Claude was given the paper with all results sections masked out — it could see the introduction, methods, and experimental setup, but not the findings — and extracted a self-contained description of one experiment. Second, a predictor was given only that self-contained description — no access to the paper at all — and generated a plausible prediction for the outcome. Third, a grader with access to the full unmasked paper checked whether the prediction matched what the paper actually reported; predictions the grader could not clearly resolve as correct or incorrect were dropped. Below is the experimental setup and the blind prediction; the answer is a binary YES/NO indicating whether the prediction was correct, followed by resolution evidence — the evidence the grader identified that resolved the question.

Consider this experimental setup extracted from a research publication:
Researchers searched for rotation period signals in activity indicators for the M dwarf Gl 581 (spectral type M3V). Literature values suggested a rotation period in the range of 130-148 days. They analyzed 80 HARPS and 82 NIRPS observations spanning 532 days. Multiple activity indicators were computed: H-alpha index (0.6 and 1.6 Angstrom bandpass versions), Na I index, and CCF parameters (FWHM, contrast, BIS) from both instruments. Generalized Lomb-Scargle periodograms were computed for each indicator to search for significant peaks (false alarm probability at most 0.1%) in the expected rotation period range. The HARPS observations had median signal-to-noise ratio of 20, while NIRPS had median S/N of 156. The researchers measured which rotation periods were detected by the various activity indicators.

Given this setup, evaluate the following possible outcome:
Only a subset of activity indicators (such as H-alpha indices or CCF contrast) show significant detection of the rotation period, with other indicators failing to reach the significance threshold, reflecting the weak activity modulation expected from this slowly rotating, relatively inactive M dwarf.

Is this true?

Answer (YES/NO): NO